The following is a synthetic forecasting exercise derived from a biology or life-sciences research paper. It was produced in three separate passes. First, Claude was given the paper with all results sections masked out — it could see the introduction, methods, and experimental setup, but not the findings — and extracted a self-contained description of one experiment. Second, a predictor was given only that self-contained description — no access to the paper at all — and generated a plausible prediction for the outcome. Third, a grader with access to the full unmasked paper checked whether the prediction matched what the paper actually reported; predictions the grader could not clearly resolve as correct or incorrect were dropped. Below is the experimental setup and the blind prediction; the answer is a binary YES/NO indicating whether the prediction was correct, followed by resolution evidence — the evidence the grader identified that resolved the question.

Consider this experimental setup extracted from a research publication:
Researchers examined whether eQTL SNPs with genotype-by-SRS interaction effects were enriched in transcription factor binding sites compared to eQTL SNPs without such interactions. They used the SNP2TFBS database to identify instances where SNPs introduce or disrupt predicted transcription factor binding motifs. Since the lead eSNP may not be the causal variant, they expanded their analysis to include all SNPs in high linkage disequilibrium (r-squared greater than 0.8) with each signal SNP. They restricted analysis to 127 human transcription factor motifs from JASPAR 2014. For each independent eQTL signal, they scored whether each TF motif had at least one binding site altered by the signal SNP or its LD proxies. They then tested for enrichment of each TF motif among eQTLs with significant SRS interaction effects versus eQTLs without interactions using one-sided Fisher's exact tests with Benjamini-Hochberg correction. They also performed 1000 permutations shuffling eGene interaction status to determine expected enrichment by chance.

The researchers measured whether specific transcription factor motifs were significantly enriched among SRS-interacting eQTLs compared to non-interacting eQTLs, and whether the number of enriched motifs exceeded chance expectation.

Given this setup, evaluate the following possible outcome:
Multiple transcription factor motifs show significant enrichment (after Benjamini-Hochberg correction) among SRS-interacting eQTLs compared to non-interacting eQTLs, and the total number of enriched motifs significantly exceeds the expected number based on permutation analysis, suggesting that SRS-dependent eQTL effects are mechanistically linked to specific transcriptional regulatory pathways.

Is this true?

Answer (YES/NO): YES